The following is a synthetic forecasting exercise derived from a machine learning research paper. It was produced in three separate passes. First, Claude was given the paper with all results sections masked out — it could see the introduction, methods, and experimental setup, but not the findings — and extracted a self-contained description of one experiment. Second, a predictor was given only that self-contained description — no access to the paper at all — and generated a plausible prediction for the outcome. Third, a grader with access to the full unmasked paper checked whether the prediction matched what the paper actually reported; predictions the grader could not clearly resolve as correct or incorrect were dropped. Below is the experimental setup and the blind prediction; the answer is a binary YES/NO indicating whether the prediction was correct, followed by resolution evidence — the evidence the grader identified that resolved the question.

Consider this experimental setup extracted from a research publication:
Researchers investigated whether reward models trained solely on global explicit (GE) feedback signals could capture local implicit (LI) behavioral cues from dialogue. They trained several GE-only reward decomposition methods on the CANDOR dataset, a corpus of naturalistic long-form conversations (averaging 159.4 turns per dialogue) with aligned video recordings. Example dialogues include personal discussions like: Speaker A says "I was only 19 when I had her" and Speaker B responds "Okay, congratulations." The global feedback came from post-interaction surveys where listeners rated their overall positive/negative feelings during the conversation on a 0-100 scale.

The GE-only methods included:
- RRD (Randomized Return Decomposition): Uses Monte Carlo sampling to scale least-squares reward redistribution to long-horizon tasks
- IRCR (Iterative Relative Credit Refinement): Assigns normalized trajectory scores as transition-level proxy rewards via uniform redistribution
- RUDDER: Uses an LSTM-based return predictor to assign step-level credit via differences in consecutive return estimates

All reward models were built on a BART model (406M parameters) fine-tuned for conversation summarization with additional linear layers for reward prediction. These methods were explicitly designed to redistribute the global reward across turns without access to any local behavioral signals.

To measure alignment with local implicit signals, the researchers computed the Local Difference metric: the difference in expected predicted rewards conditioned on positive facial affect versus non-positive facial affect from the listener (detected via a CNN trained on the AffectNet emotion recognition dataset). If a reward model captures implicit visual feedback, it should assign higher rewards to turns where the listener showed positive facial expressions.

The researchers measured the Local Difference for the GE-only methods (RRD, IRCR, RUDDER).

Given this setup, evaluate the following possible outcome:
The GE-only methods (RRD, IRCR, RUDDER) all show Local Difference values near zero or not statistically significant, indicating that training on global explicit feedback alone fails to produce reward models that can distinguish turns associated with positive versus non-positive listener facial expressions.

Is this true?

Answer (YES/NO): YES